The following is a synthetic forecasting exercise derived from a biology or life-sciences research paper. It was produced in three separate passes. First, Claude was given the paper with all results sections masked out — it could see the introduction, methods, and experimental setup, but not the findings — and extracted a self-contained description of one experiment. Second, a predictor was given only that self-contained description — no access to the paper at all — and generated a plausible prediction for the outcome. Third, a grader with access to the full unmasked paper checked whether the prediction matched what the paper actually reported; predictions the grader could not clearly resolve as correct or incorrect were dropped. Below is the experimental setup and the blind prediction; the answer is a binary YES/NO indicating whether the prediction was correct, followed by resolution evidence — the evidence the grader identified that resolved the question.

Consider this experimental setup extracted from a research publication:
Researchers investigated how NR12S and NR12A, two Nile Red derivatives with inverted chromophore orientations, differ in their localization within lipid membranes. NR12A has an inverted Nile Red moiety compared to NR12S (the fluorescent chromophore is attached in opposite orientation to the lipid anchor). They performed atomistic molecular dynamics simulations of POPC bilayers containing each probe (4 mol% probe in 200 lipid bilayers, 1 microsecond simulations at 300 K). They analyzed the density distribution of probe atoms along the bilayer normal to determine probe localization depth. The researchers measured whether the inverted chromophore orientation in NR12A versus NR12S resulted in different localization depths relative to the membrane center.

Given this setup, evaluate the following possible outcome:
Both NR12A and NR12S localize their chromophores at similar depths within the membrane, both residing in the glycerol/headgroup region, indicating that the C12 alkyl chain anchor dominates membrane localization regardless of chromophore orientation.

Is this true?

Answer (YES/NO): NO